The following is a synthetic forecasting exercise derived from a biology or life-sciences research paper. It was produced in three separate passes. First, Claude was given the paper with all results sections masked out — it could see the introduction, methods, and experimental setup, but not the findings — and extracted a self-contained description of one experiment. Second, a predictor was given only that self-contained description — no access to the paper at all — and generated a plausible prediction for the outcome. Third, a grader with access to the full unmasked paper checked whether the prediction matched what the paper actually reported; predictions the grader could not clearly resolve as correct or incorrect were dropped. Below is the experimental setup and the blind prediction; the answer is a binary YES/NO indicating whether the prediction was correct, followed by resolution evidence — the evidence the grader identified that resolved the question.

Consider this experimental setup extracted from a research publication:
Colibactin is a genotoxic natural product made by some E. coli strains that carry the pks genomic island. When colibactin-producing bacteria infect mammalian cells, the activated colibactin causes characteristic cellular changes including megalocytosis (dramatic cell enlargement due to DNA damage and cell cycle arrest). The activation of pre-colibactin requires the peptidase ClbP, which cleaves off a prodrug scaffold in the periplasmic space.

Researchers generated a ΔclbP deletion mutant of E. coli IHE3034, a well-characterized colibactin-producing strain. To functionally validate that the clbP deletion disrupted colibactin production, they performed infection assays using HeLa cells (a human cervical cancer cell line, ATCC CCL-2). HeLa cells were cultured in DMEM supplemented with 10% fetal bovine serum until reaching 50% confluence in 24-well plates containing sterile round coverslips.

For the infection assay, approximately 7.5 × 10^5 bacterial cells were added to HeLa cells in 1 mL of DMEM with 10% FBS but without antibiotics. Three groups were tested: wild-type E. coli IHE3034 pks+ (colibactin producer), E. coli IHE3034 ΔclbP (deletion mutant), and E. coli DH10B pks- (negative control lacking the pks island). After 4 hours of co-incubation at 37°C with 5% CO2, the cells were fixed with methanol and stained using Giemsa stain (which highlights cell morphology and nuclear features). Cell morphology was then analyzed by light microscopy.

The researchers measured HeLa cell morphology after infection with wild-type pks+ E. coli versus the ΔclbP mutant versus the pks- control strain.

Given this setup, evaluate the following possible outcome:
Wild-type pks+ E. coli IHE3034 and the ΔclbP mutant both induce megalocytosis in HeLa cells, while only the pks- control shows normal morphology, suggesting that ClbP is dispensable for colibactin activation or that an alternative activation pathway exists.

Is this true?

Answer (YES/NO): NO